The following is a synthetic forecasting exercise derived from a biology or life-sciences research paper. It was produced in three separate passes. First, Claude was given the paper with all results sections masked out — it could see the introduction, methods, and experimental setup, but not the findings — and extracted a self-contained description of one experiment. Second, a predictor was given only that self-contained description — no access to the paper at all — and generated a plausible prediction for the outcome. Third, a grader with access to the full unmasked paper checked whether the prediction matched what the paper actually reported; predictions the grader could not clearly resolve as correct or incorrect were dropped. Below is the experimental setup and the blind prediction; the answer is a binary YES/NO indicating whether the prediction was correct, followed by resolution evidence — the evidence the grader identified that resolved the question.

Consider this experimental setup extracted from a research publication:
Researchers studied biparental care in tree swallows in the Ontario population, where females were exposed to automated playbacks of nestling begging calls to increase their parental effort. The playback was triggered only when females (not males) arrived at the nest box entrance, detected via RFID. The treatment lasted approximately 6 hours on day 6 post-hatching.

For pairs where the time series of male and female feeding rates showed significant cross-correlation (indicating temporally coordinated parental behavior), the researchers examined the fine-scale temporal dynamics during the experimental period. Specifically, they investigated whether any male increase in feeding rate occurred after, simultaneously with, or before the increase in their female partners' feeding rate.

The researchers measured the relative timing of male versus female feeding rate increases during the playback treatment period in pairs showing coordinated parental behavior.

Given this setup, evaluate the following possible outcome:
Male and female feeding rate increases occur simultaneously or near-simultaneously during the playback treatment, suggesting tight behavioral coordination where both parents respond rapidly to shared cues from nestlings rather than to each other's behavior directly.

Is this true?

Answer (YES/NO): NO